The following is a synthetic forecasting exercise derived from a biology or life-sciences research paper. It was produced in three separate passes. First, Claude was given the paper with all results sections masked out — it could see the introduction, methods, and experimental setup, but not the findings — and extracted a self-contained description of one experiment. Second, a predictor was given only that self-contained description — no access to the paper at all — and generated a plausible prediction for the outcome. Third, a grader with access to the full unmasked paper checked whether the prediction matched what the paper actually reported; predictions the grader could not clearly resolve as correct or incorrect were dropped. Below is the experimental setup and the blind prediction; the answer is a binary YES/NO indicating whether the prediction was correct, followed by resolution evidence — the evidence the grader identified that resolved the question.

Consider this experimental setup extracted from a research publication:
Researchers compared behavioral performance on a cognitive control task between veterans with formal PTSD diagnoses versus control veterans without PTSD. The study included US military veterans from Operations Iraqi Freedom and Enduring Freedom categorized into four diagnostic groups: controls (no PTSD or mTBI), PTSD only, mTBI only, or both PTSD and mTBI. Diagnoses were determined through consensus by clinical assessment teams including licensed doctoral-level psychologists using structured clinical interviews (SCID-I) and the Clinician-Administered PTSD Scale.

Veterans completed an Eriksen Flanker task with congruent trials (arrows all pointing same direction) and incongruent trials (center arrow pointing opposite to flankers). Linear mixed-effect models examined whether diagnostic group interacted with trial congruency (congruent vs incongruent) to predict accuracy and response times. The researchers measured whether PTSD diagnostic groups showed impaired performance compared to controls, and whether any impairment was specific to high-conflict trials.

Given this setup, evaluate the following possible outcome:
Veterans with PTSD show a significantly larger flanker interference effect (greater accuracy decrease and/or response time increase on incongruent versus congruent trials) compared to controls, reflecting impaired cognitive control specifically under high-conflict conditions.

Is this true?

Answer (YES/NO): NO